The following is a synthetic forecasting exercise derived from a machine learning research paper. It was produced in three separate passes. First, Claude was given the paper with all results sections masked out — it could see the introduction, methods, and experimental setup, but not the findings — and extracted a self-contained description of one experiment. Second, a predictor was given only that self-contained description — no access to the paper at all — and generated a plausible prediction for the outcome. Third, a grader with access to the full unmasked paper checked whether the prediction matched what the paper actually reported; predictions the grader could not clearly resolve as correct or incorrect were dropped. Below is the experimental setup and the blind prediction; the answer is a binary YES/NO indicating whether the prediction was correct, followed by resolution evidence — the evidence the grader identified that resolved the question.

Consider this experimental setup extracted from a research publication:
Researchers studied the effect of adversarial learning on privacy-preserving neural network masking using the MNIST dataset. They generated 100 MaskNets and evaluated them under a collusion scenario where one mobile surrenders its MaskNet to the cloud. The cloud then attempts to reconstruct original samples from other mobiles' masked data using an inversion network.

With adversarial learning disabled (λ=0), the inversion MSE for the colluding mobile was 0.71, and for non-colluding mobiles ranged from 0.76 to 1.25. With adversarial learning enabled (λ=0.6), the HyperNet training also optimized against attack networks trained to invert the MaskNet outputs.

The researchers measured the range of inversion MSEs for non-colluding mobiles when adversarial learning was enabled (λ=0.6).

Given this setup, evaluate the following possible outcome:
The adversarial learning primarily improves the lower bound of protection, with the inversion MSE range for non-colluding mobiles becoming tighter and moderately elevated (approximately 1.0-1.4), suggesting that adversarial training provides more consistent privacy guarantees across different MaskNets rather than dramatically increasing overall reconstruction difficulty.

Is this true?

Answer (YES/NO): NO